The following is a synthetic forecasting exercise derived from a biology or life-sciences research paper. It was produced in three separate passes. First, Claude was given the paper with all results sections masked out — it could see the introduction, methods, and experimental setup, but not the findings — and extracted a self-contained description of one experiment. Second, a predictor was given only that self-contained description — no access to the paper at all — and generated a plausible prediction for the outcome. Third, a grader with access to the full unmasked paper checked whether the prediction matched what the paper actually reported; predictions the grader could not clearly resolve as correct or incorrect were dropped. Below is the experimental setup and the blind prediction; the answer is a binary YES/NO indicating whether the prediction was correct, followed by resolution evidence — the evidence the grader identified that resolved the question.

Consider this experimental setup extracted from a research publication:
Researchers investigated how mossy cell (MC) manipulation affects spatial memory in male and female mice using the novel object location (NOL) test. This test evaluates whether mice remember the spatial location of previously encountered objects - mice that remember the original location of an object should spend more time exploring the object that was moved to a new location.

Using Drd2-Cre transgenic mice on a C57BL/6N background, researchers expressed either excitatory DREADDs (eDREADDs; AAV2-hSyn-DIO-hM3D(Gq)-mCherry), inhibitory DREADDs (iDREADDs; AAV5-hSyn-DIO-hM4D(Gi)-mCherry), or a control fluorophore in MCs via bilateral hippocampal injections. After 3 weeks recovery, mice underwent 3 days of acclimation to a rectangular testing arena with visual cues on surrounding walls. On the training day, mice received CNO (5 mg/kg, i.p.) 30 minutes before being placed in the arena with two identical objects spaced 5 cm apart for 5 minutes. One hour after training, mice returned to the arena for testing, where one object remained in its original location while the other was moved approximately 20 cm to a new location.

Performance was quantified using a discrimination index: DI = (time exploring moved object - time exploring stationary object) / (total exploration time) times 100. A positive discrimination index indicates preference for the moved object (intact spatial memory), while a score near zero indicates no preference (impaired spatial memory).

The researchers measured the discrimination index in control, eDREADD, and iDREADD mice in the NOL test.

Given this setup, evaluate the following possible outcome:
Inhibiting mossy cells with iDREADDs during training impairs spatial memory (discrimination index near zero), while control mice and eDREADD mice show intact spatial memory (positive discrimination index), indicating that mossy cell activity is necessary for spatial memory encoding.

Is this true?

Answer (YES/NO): NO